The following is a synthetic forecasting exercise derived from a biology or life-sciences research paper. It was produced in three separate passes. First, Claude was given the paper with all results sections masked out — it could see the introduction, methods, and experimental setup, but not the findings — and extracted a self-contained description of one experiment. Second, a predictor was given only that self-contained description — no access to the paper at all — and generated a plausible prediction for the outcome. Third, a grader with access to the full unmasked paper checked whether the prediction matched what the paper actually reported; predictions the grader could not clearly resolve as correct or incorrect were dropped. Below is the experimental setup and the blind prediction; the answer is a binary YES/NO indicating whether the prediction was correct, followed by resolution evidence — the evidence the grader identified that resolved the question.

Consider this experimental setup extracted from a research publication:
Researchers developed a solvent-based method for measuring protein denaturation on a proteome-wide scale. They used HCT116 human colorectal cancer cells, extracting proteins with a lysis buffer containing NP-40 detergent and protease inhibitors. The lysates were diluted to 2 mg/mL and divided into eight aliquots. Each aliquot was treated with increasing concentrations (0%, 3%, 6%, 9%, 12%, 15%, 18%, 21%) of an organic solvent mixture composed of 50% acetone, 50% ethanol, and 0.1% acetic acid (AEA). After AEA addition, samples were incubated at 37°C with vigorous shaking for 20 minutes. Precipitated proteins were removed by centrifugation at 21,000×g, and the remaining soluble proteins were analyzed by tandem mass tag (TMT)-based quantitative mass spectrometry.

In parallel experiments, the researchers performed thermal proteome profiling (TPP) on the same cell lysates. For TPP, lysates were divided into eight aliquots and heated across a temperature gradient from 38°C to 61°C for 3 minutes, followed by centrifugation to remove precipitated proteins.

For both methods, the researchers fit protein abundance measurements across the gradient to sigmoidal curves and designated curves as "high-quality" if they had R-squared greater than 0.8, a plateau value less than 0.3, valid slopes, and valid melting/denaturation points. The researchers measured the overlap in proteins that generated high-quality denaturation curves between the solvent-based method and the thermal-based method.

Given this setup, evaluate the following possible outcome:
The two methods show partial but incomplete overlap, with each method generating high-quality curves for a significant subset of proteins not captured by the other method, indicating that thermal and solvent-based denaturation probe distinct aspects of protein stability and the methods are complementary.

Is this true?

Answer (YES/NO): YES